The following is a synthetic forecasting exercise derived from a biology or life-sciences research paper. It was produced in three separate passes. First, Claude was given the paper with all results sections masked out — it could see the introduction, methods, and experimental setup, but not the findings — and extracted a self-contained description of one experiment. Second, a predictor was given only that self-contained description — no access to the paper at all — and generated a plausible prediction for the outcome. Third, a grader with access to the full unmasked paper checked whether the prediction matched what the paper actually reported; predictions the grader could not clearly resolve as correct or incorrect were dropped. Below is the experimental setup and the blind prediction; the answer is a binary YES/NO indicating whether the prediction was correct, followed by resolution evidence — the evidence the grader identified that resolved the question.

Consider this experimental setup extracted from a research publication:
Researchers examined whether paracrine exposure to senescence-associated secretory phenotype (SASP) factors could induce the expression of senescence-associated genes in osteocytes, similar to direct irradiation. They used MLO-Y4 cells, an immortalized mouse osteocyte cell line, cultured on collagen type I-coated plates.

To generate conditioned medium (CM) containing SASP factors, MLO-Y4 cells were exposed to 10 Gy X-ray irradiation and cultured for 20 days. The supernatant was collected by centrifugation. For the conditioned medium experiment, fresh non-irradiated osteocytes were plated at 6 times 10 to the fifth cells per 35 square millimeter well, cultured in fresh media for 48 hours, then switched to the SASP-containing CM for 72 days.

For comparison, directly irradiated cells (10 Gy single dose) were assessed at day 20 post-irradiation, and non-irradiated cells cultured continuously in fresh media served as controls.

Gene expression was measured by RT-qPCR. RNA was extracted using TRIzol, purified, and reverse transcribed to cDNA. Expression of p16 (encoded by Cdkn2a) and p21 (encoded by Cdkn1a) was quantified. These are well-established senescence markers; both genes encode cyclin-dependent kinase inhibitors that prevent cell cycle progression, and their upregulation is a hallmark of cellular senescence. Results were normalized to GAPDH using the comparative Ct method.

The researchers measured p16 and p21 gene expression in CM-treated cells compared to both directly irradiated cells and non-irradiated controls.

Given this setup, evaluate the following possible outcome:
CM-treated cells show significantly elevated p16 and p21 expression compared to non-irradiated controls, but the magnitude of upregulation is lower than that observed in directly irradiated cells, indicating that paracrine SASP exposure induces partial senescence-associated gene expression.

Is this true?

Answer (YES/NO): NO